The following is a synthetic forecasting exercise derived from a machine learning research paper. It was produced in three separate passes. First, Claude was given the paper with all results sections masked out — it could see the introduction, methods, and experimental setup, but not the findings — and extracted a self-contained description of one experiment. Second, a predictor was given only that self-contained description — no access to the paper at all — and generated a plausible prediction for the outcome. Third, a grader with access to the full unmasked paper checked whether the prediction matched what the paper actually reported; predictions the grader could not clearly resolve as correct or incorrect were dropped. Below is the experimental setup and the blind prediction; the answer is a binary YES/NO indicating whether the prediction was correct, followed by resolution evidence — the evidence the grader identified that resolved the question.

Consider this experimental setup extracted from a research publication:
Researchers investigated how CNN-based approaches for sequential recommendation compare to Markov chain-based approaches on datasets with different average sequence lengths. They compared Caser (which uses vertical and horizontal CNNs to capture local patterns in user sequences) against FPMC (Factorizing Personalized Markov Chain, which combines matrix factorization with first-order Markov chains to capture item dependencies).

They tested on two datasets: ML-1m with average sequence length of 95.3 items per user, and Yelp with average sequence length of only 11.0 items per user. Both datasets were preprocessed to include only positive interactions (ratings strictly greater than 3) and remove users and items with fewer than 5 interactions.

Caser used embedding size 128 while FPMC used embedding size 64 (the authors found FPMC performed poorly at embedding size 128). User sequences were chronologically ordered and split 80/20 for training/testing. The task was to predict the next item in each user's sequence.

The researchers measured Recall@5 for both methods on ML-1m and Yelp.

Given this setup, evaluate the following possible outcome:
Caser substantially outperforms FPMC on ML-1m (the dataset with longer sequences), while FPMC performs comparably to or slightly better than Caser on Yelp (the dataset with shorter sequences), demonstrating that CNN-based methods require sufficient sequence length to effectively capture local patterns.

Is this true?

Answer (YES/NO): NO